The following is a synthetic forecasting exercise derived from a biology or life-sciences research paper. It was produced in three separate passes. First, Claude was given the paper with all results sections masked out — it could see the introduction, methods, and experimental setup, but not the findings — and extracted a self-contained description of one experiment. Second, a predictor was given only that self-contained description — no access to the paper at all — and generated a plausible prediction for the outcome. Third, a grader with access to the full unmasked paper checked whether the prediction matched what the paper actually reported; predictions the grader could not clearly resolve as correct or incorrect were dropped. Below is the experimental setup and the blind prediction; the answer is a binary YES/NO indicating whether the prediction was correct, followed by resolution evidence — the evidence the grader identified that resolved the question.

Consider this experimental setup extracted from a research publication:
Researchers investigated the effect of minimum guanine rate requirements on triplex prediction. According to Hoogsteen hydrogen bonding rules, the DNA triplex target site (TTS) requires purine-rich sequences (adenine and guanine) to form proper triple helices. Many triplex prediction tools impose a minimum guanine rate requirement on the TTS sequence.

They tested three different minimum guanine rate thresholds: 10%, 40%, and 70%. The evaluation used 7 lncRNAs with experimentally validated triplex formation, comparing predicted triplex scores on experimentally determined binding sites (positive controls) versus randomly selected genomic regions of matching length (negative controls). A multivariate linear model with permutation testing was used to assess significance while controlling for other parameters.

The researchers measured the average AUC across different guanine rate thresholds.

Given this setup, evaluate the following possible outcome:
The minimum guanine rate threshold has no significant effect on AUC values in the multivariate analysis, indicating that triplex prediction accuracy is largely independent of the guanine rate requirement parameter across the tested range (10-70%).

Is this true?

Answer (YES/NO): NO